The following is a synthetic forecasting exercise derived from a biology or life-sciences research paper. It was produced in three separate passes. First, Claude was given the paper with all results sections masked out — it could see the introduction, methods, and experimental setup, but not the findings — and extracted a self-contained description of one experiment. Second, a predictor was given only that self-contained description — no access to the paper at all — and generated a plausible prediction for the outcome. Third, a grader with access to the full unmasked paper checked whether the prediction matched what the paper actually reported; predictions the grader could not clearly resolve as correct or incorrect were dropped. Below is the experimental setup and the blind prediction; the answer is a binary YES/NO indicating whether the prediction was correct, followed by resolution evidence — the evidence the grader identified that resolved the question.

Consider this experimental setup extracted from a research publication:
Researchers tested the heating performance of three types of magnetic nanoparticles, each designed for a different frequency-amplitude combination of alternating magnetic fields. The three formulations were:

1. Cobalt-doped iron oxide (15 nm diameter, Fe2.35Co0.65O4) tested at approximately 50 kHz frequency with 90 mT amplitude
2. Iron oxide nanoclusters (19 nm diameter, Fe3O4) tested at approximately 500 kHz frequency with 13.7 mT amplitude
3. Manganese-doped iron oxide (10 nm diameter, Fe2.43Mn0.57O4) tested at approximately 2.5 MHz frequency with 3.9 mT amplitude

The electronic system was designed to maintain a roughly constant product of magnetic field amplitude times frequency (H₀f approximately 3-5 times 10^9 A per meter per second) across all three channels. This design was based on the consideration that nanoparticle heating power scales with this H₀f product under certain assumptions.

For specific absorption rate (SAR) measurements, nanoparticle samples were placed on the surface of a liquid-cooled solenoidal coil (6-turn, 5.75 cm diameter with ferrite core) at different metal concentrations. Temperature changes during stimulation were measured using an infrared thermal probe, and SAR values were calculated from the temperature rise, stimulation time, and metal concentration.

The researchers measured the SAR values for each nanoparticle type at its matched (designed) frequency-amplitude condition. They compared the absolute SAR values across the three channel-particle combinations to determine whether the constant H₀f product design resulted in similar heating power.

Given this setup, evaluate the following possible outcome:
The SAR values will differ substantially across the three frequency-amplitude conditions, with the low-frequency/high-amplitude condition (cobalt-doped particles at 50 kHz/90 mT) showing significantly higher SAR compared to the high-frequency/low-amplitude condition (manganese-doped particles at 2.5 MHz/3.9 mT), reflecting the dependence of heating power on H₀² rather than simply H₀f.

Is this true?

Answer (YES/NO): YES